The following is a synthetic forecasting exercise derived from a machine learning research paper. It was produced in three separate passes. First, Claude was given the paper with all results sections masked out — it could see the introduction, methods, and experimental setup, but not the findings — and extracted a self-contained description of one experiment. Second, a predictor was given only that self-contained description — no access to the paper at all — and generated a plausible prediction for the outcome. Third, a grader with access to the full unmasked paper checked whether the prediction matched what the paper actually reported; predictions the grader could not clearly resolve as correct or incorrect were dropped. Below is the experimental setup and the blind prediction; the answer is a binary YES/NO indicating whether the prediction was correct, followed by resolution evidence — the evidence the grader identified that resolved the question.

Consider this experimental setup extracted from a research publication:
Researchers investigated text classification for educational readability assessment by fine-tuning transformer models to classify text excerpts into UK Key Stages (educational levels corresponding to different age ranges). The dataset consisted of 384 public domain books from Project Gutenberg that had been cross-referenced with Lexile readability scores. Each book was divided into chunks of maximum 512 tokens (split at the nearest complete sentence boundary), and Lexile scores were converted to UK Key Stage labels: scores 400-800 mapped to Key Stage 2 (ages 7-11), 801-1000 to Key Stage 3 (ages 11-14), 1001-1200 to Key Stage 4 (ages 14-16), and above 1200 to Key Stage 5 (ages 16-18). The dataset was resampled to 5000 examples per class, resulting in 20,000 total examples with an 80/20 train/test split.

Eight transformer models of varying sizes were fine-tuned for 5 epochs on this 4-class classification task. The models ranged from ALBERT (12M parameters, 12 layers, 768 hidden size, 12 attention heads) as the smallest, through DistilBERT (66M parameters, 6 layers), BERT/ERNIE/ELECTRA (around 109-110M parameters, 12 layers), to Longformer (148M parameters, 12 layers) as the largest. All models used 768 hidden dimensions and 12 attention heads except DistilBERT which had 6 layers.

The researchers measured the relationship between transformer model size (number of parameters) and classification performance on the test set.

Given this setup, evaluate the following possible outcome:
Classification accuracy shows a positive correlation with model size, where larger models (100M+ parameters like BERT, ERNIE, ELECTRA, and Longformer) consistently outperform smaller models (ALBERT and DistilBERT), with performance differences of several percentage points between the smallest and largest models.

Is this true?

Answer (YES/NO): NO